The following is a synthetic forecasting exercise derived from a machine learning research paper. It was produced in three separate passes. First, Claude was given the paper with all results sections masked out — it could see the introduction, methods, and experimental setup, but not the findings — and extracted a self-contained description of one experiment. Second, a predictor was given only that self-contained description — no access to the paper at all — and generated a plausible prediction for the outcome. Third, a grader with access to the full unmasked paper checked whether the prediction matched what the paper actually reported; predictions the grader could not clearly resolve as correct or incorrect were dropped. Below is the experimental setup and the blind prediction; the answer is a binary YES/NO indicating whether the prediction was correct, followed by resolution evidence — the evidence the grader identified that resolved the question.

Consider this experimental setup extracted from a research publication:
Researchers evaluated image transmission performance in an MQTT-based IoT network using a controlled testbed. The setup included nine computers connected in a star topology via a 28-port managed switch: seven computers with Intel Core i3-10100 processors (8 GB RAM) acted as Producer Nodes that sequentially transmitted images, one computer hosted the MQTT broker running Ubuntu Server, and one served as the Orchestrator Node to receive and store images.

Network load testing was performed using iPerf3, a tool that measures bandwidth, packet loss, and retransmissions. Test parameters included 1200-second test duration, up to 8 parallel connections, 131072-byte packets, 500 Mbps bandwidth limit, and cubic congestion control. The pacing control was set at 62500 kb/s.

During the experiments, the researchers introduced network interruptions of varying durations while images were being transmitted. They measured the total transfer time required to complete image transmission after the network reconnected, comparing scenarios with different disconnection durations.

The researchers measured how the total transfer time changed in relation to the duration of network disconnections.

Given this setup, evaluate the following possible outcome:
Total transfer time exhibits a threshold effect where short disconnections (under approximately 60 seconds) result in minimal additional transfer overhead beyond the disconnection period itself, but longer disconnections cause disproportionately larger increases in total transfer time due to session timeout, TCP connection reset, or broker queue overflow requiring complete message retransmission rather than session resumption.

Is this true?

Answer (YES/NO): NO